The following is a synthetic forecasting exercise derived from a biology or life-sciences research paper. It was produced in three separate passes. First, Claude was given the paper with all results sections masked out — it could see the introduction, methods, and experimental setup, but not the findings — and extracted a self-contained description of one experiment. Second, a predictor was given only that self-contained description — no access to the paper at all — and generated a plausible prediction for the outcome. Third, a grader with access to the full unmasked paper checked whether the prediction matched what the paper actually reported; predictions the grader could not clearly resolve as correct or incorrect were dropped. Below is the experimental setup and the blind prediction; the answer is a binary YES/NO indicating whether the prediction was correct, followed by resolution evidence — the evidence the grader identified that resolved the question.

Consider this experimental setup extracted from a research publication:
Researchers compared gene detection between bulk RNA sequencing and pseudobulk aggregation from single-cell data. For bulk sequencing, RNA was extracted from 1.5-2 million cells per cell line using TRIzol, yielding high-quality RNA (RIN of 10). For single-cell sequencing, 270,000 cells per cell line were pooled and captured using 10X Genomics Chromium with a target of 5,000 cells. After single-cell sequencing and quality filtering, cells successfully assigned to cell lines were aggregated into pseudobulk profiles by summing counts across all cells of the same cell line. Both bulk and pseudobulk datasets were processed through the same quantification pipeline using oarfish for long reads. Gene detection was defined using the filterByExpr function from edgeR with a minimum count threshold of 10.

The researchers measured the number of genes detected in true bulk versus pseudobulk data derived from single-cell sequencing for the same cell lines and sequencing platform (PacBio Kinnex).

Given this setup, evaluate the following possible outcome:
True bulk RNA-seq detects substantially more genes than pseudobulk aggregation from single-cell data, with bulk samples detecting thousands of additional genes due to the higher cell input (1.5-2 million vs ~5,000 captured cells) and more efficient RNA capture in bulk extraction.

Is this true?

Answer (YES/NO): YES